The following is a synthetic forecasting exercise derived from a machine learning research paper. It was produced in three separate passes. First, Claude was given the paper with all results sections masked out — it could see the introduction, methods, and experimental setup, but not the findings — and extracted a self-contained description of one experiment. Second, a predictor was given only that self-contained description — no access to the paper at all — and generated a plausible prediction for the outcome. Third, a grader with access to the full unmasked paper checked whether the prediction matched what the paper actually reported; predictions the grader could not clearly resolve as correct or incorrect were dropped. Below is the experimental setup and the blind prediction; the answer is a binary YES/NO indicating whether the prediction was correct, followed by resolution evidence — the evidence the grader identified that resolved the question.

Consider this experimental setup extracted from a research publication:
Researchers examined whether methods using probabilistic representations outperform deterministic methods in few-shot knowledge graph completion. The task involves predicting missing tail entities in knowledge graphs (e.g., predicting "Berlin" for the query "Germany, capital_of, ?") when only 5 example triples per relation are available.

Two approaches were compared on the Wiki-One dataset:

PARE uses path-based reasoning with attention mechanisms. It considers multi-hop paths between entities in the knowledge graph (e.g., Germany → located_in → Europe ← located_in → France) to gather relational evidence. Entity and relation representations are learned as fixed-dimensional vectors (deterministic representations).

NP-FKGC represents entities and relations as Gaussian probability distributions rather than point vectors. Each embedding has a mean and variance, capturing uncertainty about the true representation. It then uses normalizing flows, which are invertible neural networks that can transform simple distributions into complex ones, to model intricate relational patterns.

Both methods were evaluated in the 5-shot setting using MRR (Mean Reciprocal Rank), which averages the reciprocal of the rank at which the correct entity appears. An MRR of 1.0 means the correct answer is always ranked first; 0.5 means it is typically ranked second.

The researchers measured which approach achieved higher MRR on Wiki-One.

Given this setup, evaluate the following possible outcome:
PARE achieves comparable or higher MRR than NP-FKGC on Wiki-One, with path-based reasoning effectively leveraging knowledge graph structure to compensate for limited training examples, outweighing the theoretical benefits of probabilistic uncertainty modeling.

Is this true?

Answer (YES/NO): NO